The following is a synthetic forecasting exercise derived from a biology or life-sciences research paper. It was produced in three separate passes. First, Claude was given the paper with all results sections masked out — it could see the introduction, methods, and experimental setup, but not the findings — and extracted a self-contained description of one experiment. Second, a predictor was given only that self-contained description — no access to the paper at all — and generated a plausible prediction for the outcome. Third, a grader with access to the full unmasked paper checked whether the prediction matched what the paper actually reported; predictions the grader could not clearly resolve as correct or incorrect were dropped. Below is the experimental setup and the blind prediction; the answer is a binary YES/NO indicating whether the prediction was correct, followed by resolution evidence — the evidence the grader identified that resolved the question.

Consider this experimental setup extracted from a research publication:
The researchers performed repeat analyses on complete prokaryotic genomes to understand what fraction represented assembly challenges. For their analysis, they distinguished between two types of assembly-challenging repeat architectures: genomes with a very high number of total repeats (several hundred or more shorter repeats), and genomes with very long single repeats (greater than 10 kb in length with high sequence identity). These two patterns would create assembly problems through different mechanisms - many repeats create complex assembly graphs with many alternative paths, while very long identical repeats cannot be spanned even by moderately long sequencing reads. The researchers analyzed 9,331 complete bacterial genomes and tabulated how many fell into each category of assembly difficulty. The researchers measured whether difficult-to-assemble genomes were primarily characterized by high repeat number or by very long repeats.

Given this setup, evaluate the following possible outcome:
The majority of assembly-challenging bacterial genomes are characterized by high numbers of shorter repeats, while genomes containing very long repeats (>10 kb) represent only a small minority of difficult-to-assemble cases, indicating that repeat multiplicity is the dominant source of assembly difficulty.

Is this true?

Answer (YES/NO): NO